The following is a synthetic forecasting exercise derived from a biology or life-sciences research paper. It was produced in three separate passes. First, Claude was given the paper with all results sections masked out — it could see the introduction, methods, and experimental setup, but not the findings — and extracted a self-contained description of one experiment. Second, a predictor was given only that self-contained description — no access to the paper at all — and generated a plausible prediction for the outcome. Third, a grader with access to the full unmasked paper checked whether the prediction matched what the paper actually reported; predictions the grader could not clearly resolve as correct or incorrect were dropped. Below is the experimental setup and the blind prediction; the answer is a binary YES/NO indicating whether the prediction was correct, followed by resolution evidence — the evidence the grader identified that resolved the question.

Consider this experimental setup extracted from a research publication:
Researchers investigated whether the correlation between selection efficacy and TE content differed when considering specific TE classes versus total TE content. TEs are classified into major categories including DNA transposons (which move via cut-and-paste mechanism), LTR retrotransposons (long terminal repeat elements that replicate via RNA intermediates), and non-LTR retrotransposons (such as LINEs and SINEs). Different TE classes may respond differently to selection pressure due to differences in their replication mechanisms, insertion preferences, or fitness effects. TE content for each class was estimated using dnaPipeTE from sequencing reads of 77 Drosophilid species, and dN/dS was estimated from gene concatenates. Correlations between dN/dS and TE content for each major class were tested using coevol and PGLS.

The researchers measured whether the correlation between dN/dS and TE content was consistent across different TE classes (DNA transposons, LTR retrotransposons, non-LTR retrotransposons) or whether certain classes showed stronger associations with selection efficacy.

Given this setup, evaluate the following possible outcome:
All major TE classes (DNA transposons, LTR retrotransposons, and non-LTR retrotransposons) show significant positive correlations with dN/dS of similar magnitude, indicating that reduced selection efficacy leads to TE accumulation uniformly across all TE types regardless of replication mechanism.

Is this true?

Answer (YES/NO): NO